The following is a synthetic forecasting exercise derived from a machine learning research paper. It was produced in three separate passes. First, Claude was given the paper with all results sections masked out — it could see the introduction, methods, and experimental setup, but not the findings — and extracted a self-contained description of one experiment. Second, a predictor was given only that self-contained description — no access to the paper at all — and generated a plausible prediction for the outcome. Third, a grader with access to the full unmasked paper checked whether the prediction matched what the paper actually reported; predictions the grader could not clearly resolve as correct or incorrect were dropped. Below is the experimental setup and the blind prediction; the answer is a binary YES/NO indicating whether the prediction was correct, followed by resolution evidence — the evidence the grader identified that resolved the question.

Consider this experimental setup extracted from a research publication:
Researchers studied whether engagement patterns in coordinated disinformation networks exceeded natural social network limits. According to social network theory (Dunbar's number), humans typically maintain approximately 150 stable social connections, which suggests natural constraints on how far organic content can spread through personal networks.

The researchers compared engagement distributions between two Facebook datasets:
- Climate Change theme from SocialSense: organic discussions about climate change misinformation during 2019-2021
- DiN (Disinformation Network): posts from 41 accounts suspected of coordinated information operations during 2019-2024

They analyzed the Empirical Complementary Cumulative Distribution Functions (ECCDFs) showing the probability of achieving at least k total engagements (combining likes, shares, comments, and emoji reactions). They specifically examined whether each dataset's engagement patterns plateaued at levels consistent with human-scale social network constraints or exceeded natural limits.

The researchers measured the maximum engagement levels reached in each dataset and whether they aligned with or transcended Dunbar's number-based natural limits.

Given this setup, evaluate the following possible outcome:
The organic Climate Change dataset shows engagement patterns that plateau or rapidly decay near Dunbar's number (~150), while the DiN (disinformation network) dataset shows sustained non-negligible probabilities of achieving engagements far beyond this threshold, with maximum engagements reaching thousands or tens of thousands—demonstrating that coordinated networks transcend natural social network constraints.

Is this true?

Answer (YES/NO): NO